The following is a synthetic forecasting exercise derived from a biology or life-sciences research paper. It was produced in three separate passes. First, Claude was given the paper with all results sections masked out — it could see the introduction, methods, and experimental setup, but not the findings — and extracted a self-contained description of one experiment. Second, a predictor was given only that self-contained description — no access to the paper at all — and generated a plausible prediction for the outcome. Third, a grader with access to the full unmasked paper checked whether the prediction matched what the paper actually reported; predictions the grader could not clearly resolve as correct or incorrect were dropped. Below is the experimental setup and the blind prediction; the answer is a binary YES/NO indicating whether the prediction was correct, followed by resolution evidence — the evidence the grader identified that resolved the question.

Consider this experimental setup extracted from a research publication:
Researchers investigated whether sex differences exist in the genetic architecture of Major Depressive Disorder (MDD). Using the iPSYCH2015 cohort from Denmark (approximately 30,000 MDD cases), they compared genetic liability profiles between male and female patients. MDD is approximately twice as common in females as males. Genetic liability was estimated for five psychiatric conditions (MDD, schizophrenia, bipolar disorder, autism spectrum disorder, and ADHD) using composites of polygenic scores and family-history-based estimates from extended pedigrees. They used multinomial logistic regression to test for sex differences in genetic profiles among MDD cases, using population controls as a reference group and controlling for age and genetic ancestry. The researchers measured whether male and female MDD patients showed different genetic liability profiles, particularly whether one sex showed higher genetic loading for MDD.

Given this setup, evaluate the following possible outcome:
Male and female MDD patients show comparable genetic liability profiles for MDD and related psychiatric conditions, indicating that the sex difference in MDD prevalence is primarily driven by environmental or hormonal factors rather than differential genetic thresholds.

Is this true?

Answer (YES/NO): YES